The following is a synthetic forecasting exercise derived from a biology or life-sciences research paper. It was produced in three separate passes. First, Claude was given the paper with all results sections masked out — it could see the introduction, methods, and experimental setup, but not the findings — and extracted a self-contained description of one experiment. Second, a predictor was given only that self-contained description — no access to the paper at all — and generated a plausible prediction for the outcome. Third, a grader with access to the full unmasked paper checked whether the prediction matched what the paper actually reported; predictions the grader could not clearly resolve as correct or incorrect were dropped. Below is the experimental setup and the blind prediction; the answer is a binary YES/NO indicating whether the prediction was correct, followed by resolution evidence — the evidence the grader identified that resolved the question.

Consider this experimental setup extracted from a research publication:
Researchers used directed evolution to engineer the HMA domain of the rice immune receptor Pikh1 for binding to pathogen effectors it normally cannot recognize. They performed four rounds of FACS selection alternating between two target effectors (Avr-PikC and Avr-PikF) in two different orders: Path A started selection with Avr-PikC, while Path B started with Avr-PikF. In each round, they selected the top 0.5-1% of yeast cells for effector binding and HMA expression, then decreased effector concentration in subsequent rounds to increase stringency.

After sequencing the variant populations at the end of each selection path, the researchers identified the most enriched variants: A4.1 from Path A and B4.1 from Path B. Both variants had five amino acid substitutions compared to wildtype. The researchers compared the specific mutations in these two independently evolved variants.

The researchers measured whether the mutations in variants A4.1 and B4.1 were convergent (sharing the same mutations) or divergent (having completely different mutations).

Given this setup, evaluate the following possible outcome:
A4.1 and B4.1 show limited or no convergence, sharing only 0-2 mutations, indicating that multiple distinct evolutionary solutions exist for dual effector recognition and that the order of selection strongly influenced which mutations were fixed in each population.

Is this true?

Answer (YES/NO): YES